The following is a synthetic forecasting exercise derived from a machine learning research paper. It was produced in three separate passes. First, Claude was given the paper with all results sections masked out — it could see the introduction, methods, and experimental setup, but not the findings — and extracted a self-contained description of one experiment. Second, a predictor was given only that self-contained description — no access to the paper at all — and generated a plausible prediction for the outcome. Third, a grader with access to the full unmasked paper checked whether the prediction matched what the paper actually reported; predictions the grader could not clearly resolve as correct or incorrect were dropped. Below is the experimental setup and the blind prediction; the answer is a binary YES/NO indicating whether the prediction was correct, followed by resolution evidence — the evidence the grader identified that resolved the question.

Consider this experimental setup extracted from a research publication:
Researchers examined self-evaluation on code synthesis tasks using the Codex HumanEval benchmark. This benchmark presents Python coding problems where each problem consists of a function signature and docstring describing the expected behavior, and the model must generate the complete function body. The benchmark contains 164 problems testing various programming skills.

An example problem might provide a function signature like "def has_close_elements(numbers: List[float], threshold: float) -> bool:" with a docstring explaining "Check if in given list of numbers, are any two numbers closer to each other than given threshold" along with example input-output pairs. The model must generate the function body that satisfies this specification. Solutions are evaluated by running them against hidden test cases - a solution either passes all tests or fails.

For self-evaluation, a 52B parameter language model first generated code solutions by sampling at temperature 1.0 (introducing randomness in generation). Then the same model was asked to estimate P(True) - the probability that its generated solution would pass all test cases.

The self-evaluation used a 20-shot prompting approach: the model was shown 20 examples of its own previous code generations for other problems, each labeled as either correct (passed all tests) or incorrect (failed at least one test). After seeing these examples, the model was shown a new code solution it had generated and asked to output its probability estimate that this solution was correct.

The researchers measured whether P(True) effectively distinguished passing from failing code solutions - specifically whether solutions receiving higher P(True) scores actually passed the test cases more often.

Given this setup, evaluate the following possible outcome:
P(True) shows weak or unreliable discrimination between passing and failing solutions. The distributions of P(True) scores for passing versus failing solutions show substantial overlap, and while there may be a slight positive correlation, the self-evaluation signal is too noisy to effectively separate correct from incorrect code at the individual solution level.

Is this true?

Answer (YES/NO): NO